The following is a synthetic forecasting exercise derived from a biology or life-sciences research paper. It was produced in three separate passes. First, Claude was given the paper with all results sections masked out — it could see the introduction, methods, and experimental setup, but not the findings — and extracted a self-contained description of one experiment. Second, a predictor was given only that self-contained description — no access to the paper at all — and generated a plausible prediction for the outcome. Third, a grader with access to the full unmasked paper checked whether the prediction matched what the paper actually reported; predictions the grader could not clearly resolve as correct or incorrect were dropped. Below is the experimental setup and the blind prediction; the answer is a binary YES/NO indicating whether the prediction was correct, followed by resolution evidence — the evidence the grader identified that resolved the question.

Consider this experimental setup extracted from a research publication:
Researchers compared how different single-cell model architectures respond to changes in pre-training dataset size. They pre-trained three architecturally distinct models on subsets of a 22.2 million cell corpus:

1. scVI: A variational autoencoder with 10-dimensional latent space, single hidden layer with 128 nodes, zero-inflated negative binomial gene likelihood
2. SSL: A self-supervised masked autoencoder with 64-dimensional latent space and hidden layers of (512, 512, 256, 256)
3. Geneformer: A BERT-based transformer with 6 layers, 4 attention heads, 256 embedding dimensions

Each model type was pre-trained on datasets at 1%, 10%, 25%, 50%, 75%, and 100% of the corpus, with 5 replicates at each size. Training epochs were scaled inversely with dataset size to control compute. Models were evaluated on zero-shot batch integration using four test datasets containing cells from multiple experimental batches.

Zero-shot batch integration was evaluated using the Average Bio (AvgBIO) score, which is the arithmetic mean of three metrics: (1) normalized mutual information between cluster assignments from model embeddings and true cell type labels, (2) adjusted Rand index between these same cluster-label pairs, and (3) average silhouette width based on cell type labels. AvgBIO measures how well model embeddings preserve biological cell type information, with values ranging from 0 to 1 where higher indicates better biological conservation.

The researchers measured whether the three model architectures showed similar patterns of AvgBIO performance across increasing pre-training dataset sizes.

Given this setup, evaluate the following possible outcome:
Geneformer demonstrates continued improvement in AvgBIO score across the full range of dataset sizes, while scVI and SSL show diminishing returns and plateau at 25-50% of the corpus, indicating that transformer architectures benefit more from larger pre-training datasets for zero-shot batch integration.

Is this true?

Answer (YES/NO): NO